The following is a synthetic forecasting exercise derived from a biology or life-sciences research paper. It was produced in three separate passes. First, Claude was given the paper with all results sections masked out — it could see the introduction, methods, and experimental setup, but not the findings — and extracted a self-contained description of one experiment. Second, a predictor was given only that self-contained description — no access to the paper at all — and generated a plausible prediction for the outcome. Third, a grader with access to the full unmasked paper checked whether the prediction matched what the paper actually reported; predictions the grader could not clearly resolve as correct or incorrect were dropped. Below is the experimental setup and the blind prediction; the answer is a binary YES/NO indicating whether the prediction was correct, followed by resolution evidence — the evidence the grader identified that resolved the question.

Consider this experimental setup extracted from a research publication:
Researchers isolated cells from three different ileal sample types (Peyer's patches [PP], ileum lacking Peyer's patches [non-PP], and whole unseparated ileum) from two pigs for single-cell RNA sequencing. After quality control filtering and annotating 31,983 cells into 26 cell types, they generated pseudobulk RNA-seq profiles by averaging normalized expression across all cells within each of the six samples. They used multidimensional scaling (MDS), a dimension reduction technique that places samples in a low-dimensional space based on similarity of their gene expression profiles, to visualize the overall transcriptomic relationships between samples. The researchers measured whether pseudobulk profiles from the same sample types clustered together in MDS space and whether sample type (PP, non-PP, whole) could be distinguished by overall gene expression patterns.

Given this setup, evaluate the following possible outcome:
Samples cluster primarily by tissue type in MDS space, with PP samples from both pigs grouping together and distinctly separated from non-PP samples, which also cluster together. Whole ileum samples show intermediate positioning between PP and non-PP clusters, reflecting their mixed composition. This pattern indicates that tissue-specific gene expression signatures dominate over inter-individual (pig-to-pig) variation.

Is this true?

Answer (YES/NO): NO